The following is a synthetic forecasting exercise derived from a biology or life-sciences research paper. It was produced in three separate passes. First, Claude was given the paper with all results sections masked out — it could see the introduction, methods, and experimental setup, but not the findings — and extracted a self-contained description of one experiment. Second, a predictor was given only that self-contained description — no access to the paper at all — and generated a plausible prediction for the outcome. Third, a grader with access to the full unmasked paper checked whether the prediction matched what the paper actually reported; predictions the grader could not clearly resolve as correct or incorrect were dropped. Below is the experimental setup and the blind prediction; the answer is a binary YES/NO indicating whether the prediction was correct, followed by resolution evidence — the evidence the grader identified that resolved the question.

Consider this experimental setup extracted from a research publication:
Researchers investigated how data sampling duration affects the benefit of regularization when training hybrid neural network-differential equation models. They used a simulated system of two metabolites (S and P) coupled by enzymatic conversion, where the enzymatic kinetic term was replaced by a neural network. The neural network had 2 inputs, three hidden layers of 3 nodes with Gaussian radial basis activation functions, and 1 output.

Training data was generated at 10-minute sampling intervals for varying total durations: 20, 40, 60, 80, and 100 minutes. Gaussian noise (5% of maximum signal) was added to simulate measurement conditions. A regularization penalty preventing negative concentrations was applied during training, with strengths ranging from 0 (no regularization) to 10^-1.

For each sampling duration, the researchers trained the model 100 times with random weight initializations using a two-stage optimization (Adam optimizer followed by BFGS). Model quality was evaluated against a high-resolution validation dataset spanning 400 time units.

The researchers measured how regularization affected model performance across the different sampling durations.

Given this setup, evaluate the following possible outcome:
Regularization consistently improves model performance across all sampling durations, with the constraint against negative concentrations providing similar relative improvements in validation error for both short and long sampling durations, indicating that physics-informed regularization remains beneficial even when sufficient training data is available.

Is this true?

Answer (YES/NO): NO